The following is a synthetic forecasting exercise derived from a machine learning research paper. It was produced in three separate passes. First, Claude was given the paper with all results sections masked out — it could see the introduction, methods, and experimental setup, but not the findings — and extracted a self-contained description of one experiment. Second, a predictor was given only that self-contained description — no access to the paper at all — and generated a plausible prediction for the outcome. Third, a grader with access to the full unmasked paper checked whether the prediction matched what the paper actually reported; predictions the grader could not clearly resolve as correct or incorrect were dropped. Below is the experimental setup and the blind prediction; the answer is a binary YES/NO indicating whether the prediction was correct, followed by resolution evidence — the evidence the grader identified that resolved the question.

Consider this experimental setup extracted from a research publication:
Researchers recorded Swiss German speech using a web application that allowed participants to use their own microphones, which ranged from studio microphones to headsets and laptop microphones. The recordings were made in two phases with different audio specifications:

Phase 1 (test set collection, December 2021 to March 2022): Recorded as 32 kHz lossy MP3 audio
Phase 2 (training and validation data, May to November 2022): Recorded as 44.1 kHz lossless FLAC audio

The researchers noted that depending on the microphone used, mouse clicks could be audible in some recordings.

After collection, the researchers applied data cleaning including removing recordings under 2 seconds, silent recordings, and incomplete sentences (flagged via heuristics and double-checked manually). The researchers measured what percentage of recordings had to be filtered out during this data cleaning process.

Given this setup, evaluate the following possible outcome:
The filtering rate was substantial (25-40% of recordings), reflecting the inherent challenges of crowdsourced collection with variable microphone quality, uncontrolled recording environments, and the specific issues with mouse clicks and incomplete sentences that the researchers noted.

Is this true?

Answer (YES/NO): NO